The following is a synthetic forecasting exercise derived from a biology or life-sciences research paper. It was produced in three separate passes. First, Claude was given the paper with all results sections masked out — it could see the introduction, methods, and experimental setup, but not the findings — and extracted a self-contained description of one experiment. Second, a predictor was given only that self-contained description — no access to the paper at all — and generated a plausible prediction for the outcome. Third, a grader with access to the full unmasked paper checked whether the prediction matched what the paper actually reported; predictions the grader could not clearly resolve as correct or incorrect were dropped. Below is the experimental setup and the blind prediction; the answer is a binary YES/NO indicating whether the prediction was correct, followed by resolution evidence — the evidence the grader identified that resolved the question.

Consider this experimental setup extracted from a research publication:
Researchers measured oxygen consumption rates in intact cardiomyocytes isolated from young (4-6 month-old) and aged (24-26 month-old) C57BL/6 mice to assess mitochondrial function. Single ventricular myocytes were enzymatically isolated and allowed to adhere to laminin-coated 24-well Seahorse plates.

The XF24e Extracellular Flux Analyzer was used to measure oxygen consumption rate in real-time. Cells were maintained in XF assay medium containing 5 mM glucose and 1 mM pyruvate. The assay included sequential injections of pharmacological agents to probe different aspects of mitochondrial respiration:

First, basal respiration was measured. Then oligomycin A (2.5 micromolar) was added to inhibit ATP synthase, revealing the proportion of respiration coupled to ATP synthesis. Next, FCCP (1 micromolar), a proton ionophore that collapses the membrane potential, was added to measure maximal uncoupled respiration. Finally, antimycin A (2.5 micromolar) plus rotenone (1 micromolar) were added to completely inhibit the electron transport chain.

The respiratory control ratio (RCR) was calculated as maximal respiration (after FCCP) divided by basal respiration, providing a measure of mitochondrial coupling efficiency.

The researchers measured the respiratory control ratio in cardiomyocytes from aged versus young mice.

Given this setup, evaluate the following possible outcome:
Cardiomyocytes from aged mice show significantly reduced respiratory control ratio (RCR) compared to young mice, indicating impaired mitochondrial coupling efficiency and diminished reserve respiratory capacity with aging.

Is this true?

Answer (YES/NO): YES